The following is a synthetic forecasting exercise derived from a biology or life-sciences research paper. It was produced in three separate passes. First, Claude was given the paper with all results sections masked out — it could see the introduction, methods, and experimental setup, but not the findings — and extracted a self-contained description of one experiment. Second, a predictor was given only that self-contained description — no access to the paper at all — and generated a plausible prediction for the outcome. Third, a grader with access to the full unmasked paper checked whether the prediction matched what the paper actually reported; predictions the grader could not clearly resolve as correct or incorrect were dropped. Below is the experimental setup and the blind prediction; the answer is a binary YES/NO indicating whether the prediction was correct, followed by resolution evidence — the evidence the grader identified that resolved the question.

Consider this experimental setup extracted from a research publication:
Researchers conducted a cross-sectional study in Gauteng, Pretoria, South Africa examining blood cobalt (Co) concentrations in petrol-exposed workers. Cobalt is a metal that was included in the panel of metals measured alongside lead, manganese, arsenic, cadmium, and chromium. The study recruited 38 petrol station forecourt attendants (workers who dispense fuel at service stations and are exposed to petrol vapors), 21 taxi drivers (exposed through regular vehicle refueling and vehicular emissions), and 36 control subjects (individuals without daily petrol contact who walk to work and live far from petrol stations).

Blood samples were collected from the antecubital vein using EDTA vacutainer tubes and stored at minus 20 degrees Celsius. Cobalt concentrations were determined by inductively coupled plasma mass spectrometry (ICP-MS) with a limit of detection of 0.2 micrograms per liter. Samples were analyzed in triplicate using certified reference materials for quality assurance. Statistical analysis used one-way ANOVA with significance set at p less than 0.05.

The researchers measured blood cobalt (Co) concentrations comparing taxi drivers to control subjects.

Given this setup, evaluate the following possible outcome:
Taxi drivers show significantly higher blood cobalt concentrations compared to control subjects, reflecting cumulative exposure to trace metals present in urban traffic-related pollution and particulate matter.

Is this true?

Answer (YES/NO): NO